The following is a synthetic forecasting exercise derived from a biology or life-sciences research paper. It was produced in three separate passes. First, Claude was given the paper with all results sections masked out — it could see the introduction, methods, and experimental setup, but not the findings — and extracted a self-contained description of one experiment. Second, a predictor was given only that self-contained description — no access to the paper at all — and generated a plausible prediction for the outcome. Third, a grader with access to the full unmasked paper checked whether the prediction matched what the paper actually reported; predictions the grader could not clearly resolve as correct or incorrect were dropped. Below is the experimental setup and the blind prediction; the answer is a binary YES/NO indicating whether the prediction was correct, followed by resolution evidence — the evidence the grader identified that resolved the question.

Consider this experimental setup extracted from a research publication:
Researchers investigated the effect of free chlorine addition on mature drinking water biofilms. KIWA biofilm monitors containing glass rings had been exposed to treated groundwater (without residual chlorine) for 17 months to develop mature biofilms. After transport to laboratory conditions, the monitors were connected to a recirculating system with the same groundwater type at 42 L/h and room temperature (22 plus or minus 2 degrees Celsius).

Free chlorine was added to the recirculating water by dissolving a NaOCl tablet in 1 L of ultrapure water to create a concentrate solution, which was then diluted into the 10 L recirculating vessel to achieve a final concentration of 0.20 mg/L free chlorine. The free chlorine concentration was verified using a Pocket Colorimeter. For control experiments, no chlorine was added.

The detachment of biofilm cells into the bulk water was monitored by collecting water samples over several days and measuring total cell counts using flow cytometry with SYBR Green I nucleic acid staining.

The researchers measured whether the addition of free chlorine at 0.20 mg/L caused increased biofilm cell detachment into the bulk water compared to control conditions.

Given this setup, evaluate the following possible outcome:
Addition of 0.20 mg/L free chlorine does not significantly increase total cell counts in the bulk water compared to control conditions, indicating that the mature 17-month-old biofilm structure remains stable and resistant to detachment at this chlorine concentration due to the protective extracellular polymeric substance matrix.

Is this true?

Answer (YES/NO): YES